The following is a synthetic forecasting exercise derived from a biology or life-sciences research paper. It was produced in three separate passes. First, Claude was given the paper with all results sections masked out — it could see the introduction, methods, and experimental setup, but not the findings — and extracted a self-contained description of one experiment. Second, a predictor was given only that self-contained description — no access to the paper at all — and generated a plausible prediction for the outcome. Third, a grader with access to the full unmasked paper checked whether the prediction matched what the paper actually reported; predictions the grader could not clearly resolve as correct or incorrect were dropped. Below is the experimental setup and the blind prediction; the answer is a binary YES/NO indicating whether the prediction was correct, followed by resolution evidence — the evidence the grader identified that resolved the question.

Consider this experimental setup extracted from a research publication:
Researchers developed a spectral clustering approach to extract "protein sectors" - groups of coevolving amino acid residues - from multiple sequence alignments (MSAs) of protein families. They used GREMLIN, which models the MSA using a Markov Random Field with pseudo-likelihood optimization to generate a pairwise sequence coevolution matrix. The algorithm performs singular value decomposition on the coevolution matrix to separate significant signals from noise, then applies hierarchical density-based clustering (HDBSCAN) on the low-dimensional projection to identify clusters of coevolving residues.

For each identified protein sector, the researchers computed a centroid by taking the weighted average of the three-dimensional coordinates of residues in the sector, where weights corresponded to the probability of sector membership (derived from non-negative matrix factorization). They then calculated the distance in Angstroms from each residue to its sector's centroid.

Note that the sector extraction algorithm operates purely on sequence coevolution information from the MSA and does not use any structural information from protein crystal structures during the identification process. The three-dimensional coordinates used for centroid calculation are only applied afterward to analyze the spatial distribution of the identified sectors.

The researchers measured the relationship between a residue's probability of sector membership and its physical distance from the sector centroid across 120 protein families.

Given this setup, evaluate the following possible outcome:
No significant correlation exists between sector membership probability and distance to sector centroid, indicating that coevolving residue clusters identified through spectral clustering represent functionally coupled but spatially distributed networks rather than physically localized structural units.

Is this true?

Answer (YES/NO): NO